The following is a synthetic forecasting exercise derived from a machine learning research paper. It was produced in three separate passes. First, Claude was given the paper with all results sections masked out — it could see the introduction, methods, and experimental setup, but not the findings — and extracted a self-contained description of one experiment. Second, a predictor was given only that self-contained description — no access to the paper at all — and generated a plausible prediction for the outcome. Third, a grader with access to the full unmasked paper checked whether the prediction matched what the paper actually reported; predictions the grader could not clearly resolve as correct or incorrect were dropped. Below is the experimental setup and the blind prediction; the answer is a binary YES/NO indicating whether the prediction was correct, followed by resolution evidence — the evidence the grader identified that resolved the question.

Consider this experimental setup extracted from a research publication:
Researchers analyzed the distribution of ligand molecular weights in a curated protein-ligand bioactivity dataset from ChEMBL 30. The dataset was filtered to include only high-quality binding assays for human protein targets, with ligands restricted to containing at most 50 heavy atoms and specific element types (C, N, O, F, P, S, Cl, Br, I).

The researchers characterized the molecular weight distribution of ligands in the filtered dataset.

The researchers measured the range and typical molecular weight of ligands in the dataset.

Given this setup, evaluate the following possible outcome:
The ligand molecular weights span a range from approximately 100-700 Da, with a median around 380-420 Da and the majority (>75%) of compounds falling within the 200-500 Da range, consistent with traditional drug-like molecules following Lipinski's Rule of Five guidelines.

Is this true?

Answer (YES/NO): NO